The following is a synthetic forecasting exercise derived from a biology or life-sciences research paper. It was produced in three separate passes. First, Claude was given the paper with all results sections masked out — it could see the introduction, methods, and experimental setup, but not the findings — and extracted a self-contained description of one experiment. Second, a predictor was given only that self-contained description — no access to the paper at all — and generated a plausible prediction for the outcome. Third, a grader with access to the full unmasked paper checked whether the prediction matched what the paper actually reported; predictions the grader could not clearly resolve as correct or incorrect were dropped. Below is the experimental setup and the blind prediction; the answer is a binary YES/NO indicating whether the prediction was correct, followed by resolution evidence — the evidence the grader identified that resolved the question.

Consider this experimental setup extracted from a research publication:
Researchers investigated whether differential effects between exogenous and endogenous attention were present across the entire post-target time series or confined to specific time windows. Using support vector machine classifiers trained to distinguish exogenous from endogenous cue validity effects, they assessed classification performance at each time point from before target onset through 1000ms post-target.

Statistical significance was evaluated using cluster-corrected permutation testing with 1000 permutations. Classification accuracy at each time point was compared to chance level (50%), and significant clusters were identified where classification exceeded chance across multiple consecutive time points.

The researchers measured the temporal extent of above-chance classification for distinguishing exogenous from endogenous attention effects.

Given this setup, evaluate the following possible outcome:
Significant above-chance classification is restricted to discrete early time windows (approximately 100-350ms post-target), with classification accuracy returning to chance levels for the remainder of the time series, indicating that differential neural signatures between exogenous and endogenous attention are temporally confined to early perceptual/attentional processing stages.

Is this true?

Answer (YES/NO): NO